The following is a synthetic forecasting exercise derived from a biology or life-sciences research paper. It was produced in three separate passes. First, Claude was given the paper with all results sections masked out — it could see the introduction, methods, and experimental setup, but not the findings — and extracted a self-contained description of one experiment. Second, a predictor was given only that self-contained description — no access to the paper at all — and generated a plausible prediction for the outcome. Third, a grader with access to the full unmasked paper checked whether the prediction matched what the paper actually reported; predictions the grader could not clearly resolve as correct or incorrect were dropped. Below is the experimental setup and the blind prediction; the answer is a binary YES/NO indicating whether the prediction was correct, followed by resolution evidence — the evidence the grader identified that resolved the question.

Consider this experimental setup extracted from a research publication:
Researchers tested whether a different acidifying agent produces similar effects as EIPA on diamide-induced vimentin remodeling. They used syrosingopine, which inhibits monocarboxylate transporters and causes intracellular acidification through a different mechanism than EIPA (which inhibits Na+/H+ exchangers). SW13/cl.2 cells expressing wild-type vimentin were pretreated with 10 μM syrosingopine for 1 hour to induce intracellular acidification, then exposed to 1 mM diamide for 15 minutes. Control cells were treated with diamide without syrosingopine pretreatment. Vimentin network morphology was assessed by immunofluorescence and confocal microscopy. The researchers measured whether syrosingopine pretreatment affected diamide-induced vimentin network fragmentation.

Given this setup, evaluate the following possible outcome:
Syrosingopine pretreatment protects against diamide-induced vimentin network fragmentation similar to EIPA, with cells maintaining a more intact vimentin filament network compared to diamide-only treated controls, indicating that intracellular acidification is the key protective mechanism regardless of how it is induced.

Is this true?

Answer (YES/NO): NO